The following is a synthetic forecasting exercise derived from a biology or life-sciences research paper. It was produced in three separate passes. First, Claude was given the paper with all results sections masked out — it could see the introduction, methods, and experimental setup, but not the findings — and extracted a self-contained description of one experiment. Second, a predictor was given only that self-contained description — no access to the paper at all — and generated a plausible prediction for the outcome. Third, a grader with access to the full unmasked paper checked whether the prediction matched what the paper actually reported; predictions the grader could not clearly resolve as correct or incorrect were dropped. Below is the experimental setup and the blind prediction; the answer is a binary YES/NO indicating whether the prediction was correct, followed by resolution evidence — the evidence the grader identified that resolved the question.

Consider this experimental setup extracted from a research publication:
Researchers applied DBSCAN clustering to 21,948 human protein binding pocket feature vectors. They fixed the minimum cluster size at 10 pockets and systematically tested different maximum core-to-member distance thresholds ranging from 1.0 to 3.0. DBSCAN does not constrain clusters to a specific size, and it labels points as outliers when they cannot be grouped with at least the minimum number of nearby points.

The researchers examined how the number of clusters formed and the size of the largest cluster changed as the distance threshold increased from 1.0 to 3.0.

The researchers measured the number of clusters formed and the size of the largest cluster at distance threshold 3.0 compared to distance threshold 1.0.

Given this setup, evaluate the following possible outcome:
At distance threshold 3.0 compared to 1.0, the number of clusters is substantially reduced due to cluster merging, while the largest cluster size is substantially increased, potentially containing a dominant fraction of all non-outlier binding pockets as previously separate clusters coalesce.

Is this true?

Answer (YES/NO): YES